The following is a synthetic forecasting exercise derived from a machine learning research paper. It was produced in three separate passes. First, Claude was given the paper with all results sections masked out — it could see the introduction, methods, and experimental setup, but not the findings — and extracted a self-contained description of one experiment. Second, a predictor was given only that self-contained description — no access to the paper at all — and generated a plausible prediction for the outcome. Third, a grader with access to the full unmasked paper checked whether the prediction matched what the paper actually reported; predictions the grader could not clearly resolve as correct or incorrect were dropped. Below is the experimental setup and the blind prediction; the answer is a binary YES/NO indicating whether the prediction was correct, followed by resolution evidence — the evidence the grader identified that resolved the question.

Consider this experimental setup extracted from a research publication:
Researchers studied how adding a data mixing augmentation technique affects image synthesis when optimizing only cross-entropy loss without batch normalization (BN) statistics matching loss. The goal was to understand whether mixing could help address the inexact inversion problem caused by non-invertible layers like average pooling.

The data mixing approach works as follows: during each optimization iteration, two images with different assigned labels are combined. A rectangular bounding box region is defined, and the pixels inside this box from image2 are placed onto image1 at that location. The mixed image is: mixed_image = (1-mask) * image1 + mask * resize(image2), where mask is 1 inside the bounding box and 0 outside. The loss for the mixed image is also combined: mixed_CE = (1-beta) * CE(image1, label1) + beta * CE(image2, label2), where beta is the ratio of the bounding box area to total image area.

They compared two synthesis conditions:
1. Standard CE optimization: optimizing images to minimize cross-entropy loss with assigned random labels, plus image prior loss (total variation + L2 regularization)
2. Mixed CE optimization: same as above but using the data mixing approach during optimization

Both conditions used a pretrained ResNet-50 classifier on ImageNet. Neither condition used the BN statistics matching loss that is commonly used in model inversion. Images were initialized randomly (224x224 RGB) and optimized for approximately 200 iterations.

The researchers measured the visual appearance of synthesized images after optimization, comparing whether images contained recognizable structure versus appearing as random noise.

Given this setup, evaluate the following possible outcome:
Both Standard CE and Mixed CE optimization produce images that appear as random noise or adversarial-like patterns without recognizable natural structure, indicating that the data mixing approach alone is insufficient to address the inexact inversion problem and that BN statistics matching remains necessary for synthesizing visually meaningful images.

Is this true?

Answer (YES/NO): NO